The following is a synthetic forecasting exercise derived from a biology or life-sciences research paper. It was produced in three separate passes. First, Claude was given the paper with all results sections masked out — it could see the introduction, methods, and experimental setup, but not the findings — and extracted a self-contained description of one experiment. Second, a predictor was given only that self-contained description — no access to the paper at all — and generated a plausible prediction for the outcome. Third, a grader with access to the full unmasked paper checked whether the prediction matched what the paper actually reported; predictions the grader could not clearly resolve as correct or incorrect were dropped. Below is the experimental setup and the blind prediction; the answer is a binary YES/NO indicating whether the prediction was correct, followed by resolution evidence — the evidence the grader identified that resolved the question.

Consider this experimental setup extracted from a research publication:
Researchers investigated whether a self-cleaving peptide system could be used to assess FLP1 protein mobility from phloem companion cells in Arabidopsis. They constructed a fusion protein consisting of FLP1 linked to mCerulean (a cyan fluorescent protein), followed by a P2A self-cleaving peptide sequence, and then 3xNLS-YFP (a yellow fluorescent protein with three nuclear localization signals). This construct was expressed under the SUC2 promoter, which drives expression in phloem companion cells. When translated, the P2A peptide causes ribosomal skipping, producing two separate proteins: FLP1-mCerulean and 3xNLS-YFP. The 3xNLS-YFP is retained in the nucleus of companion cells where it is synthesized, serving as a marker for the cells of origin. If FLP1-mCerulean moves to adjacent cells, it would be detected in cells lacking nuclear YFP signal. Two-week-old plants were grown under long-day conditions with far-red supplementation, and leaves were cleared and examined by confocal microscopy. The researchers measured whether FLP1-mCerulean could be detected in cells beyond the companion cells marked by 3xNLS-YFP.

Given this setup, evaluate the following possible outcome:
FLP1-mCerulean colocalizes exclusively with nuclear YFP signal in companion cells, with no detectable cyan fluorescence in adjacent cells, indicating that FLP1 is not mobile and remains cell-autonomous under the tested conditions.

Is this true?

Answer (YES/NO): NO